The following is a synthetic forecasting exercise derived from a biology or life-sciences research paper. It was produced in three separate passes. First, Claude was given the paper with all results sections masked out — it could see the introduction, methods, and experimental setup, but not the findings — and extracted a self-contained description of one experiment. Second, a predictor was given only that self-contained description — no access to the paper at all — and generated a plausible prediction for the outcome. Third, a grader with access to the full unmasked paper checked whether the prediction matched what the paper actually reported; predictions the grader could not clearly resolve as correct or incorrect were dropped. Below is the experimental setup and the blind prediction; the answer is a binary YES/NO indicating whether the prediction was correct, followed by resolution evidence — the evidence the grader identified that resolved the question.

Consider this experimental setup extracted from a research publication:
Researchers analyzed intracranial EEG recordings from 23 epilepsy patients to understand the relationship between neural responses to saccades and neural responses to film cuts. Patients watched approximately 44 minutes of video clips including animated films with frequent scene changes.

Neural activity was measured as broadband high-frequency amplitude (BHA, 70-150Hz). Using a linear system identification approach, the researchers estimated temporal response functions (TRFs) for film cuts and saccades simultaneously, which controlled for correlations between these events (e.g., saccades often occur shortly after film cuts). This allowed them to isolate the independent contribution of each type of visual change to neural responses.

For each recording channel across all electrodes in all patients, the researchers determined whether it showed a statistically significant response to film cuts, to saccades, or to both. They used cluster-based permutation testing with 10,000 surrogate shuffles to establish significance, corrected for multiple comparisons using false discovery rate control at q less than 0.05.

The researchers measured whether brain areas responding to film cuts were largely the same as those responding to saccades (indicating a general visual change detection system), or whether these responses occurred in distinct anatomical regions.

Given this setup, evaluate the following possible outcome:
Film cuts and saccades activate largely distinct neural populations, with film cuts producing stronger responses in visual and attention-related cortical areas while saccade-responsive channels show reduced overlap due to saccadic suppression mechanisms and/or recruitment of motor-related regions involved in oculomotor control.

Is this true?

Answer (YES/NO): NO